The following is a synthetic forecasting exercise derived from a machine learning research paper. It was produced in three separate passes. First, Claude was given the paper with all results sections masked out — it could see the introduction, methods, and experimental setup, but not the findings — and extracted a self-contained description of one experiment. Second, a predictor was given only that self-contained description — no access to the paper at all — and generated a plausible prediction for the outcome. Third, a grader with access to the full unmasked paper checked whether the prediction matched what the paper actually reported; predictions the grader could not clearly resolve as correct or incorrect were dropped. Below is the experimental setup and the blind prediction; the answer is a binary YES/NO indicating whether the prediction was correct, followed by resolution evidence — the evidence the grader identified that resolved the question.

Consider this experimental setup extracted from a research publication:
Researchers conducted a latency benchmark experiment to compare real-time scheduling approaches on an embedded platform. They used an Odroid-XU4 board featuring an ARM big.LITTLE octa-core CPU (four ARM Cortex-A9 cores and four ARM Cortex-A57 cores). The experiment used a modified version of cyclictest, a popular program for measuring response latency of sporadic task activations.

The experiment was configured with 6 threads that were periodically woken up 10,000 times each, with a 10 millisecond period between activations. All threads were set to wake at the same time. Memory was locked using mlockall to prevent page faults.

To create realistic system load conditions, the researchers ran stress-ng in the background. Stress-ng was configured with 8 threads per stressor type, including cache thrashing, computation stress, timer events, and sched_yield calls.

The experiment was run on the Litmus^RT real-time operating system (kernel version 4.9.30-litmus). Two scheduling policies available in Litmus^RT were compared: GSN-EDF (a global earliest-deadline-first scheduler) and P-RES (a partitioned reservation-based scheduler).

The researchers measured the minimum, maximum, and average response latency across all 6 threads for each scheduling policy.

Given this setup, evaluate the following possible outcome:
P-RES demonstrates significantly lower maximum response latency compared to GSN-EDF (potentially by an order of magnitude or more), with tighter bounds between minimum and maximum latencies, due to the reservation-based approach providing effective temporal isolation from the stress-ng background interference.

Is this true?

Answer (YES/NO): NO